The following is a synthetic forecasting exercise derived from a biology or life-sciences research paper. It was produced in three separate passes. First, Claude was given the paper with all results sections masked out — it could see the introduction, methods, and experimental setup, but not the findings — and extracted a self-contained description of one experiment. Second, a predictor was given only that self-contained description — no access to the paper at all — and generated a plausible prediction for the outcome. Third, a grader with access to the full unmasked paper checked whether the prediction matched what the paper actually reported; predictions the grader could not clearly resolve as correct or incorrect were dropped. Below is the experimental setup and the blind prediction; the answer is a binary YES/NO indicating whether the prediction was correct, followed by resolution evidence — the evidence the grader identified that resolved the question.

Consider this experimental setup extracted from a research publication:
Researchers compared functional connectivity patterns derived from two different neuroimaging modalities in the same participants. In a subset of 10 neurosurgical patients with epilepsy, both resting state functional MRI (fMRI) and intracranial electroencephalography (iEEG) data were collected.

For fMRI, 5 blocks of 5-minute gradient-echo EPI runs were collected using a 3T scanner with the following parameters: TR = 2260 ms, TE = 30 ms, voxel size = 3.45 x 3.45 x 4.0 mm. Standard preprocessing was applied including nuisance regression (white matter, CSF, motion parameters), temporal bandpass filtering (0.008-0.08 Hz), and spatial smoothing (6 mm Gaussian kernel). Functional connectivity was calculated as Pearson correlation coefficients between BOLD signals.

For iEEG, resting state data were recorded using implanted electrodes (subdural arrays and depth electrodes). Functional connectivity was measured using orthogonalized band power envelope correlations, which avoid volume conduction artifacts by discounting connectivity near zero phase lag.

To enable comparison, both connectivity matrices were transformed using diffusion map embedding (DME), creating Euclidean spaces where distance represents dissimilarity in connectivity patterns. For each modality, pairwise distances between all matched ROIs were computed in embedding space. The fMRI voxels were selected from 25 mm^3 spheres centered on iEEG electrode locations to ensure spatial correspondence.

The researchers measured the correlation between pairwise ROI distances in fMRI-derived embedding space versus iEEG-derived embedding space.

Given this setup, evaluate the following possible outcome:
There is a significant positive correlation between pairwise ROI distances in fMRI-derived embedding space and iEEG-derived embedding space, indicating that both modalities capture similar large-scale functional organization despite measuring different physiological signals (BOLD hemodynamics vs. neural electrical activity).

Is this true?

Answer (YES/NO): YES